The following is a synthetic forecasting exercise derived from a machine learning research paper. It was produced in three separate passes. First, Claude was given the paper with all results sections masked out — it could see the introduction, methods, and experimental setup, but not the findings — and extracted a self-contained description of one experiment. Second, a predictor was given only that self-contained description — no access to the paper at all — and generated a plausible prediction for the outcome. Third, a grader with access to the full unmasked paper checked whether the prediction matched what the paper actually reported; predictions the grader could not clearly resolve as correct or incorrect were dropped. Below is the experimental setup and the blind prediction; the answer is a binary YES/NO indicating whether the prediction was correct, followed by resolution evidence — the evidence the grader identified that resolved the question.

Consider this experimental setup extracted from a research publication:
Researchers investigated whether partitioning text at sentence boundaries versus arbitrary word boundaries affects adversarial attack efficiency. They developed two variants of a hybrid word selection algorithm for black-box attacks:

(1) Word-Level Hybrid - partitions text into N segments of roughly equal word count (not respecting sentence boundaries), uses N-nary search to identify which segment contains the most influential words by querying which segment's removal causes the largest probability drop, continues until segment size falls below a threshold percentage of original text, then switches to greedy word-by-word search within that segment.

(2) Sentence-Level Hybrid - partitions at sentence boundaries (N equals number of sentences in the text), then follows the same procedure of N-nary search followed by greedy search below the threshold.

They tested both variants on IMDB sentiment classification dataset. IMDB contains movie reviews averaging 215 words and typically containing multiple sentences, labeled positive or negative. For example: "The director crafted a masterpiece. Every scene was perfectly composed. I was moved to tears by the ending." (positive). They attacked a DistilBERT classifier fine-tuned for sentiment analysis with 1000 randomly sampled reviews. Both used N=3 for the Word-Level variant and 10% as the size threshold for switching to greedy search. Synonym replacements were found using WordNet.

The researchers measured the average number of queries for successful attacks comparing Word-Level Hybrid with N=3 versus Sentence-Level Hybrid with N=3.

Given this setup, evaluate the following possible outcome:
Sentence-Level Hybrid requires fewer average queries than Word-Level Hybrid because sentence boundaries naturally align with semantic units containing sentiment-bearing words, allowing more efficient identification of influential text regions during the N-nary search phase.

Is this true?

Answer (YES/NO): YES